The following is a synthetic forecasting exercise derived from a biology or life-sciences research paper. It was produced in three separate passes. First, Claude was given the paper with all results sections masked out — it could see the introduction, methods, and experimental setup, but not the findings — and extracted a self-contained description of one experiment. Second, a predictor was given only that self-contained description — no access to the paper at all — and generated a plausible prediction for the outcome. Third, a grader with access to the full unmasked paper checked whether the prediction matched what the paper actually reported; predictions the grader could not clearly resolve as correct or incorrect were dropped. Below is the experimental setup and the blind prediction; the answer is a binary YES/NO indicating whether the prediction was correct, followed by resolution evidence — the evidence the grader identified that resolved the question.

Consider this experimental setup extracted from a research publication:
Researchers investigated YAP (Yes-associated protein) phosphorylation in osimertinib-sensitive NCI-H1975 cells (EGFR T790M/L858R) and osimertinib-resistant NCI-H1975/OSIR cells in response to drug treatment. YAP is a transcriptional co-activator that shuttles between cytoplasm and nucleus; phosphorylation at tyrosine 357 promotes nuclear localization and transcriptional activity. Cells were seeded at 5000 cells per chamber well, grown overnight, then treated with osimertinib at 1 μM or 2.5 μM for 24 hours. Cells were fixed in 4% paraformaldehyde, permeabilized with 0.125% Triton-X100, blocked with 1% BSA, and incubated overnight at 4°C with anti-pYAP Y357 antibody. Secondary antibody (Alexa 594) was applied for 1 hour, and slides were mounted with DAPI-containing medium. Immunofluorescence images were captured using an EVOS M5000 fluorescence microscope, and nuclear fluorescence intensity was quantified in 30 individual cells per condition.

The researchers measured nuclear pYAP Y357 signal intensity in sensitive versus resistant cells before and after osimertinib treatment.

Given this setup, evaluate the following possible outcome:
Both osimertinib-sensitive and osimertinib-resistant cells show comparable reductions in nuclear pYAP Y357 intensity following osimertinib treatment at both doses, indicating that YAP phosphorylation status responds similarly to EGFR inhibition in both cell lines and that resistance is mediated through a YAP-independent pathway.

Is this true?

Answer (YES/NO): NO